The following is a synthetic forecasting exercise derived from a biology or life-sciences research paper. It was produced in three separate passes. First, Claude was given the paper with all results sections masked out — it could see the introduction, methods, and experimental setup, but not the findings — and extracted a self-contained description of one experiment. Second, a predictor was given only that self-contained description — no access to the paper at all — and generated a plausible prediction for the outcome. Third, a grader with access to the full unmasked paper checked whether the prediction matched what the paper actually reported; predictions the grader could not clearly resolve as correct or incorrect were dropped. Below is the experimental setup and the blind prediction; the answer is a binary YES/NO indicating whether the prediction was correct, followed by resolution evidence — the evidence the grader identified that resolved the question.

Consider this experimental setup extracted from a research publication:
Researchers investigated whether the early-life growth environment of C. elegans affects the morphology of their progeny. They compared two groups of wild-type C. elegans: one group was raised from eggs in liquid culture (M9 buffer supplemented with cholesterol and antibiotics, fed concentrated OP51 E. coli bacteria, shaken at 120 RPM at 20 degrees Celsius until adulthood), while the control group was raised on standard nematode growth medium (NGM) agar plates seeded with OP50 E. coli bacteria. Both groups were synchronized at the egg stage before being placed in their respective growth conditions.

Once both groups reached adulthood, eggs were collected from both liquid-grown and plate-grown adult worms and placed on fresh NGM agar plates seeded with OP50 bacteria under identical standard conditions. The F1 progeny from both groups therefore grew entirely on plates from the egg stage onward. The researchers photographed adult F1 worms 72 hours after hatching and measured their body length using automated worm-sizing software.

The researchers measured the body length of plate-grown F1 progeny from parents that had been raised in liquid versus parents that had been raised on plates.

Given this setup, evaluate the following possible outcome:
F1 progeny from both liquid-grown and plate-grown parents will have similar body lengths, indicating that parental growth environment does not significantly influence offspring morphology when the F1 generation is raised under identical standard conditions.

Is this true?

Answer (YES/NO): NO